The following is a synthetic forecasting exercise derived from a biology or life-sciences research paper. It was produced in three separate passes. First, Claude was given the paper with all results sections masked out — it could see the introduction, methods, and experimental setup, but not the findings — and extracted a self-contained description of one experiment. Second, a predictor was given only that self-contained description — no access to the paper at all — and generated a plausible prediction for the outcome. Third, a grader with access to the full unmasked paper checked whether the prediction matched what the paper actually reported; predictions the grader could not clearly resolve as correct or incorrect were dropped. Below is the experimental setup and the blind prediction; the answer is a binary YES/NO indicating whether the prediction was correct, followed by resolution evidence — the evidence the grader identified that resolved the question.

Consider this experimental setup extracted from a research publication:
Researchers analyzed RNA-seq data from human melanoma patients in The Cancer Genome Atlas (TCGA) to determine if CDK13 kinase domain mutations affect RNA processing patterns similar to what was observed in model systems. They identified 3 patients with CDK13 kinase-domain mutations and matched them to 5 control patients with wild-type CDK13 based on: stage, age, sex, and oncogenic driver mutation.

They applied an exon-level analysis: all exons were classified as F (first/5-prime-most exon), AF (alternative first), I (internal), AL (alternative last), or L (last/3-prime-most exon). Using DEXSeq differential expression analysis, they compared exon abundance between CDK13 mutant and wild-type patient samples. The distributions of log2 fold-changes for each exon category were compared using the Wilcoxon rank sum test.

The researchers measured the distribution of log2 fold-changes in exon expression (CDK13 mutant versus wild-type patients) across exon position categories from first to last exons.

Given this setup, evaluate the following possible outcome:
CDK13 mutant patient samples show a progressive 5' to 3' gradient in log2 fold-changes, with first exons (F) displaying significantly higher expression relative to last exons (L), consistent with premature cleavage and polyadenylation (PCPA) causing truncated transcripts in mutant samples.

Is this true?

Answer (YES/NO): YES